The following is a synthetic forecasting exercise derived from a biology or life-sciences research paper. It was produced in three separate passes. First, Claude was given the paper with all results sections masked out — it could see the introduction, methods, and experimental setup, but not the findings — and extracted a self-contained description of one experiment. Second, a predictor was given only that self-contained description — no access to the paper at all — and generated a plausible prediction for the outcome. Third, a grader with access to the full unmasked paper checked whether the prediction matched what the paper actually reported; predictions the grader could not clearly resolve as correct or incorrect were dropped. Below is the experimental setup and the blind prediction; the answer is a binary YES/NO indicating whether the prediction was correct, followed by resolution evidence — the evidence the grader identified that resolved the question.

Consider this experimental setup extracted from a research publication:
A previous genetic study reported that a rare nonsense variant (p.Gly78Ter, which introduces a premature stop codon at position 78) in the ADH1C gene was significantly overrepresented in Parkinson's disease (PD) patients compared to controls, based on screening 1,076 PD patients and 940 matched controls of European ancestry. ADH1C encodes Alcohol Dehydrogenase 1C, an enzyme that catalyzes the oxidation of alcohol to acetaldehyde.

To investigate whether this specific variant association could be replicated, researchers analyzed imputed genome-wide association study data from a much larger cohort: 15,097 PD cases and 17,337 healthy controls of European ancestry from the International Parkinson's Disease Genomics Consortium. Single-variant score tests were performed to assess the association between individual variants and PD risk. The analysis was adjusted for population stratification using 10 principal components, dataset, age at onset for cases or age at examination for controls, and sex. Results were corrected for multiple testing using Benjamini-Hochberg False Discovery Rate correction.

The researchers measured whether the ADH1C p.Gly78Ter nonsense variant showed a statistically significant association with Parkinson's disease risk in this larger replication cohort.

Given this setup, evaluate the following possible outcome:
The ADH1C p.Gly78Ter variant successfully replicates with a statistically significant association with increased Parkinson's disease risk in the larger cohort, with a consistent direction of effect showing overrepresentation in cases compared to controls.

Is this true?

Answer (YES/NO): NO